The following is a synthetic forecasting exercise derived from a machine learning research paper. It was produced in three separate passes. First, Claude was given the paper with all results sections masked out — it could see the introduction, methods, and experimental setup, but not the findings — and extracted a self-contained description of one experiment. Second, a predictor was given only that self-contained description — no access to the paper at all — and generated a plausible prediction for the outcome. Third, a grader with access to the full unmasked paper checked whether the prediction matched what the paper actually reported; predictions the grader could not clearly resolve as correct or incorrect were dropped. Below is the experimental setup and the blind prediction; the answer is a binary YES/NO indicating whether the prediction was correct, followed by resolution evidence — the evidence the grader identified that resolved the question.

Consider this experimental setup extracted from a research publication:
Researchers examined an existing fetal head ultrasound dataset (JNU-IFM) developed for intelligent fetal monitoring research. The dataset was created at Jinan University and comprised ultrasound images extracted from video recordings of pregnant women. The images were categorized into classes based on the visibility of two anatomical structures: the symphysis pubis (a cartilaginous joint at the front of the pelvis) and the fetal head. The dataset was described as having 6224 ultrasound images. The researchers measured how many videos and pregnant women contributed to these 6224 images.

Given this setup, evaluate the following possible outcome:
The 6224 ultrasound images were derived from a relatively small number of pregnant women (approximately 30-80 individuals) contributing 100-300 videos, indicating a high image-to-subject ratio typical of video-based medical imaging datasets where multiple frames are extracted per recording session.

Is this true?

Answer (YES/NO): NO